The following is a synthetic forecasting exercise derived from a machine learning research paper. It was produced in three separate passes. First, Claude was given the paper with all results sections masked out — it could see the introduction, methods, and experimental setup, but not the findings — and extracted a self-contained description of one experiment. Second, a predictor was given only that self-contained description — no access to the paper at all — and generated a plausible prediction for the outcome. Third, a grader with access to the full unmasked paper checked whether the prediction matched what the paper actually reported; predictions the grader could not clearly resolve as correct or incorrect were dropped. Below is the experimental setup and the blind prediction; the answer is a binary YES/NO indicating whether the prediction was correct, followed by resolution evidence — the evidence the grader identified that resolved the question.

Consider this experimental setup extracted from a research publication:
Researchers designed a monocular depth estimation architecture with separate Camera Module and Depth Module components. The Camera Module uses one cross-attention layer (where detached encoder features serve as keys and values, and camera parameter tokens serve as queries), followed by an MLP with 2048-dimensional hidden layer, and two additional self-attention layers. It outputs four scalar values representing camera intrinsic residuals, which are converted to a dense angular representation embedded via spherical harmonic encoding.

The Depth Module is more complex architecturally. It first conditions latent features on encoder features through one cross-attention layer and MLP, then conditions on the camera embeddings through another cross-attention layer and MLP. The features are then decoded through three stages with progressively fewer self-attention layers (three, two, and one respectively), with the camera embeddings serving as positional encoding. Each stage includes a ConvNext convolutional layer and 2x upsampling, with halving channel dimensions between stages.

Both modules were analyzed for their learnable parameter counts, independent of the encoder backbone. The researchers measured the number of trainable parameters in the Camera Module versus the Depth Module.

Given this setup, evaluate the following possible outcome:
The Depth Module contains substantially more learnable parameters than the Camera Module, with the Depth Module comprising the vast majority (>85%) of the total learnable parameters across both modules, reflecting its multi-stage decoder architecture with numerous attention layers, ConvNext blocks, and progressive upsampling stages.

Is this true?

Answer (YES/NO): NO